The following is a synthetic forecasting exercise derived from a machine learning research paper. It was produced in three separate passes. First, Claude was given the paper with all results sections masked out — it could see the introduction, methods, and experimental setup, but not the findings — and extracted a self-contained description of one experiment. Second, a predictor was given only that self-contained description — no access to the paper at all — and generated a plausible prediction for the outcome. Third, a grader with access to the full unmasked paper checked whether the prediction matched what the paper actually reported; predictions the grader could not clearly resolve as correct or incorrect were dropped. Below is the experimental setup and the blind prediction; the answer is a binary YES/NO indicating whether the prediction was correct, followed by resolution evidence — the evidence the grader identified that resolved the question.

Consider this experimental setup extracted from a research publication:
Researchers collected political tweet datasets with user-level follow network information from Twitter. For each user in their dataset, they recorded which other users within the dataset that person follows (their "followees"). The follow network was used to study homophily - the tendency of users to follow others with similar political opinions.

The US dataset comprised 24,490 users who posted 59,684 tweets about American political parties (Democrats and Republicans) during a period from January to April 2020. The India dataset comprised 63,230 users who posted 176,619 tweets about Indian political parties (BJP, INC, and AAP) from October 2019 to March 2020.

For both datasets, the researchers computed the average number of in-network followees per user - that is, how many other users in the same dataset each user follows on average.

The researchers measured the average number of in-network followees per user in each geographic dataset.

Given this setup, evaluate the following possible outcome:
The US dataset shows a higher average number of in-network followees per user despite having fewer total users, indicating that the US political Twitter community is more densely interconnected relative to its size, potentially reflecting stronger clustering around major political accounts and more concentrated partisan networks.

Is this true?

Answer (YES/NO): YES